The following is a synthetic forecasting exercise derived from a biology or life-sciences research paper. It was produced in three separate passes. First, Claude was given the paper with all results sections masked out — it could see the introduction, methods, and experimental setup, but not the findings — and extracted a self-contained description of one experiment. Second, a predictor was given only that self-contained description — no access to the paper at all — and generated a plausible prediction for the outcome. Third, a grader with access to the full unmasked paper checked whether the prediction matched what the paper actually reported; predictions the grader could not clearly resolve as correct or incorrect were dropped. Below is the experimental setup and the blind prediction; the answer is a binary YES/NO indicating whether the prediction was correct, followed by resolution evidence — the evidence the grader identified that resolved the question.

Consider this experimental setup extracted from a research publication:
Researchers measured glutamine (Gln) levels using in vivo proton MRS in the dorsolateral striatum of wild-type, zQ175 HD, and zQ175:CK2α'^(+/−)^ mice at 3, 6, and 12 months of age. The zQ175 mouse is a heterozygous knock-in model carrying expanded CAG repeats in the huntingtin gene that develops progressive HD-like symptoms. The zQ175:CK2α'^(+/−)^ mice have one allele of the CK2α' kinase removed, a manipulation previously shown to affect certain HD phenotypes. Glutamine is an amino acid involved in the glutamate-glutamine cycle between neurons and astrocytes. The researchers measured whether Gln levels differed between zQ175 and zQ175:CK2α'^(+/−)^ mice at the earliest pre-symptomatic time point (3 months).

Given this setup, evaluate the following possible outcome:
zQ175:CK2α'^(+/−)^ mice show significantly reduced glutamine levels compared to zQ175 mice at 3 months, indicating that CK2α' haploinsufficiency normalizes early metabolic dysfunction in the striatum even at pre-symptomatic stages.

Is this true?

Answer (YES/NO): YES